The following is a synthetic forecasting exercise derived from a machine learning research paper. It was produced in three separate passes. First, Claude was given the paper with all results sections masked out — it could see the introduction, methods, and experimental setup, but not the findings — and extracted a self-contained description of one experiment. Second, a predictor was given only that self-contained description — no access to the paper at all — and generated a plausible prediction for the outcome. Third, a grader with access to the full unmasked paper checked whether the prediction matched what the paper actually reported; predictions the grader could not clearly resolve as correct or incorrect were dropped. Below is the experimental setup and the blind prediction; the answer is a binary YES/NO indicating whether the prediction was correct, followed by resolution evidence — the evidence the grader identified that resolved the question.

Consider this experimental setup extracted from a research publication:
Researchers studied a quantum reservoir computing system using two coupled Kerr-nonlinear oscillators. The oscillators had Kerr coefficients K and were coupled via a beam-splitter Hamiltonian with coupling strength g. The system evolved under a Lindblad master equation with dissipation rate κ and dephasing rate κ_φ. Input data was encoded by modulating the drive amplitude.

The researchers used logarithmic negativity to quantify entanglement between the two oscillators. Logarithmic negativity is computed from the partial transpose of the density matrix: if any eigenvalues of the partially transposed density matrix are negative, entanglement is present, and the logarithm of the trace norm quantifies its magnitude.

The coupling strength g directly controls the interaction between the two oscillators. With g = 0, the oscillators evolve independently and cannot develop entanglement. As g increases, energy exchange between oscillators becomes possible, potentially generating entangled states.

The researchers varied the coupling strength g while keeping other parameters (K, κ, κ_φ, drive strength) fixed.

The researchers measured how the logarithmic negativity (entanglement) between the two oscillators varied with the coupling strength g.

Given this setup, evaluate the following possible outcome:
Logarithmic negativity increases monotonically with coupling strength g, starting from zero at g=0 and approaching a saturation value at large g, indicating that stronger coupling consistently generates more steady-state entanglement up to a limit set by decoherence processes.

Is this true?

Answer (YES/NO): NO